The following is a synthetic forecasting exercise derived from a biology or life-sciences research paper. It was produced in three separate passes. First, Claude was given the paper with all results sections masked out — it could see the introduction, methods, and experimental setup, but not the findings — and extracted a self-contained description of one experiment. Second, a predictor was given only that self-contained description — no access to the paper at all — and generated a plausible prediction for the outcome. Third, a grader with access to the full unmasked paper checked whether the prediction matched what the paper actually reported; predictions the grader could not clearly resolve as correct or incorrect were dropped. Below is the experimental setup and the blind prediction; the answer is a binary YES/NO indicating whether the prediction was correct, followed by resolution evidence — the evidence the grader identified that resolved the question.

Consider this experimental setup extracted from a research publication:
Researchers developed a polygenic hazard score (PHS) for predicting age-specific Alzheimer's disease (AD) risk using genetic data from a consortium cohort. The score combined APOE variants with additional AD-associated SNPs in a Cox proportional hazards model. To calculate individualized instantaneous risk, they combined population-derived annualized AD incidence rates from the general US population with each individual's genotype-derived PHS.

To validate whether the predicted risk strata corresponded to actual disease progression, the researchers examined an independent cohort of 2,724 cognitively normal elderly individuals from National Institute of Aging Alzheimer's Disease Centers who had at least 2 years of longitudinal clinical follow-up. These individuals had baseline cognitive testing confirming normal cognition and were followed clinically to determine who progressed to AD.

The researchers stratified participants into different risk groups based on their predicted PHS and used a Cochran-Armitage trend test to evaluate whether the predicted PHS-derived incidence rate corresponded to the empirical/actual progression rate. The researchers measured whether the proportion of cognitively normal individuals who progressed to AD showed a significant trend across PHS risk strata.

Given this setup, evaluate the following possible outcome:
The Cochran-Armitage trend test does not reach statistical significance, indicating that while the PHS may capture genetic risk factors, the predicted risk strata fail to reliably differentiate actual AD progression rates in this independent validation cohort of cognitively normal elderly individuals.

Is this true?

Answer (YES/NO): NO